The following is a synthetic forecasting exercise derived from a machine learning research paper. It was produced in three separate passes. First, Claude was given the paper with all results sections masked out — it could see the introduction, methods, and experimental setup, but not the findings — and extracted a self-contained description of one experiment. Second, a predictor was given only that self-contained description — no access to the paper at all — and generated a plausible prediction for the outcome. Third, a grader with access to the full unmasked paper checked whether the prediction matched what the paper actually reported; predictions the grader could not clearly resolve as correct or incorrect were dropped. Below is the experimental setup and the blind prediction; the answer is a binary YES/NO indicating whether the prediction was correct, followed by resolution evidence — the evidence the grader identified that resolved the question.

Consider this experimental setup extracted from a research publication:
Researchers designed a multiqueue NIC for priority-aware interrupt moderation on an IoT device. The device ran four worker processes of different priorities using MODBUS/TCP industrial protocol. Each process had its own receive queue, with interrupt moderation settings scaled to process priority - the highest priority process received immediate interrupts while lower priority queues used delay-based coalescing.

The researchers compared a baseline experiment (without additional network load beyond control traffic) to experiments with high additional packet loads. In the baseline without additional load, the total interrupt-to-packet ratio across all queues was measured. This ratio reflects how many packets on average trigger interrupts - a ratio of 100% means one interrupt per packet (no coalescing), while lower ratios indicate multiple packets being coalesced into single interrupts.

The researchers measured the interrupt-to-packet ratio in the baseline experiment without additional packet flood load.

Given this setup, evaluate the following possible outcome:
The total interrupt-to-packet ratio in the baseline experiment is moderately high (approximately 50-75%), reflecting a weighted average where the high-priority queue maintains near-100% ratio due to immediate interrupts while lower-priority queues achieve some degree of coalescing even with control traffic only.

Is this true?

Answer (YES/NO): YES